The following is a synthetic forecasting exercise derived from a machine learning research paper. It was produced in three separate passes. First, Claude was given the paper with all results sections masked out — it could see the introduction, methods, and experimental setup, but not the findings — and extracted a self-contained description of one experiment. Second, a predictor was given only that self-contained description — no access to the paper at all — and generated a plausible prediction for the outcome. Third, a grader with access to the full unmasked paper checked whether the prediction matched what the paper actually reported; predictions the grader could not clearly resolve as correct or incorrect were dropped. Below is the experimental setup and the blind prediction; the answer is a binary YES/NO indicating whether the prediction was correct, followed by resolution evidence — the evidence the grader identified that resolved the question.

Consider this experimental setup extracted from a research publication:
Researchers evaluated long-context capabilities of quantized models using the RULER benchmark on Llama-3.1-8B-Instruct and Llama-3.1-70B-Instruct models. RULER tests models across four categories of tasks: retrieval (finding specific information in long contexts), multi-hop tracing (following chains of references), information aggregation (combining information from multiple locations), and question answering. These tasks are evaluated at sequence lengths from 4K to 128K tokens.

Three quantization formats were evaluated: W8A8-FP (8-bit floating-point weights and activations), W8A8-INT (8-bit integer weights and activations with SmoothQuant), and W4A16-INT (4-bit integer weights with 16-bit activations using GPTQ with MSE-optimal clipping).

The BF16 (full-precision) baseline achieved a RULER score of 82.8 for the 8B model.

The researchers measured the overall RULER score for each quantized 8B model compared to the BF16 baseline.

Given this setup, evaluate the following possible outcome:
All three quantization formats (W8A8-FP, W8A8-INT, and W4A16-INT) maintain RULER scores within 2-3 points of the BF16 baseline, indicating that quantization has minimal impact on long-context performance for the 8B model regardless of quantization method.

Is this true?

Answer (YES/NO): YES